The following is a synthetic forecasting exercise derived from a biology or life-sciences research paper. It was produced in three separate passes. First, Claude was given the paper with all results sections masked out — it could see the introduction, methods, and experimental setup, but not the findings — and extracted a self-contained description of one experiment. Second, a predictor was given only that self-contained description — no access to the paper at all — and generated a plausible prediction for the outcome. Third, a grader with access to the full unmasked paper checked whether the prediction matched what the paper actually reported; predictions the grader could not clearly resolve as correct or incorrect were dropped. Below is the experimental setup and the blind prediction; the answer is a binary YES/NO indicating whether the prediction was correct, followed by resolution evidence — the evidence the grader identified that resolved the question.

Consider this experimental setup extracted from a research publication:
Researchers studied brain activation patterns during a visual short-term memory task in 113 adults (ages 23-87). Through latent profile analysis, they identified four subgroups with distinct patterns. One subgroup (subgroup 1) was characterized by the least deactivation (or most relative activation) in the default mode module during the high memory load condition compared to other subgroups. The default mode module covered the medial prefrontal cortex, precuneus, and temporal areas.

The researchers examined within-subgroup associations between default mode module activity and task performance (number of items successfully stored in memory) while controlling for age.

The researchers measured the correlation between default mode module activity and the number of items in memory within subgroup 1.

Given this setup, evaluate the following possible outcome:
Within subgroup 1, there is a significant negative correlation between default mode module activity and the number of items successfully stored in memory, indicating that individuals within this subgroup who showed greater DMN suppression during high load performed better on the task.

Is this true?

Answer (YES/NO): NO